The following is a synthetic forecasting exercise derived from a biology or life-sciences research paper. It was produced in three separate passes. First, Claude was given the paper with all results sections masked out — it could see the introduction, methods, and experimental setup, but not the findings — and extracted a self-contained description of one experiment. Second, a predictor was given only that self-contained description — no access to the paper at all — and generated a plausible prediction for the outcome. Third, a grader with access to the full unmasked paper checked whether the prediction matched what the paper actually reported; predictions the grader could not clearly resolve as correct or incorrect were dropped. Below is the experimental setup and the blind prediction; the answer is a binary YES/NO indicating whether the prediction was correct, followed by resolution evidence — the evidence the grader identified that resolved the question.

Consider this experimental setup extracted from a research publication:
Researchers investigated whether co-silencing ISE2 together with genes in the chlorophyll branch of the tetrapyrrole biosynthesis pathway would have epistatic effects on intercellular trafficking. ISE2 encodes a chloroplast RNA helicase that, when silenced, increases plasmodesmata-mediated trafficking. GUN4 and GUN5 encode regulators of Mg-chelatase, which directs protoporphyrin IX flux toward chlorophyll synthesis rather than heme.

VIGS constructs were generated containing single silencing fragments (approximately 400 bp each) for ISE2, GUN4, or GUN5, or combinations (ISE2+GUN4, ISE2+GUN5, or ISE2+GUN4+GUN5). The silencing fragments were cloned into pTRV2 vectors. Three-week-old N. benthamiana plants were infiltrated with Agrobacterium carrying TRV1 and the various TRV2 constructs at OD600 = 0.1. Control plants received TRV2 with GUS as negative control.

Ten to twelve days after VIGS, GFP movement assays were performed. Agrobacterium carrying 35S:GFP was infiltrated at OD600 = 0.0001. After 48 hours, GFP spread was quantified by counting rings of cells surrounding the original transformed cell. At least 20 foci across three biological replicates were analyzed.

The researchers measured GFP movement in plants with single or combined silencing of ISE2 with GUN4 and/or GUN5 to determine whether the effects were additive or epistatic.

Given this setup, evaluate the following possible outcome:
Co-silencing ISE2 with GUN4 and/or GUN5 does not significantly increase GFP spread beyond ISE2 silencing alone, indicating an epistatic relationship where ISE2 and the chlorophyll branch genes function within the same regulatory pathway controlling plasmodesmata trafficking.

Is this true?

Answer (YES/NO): YES